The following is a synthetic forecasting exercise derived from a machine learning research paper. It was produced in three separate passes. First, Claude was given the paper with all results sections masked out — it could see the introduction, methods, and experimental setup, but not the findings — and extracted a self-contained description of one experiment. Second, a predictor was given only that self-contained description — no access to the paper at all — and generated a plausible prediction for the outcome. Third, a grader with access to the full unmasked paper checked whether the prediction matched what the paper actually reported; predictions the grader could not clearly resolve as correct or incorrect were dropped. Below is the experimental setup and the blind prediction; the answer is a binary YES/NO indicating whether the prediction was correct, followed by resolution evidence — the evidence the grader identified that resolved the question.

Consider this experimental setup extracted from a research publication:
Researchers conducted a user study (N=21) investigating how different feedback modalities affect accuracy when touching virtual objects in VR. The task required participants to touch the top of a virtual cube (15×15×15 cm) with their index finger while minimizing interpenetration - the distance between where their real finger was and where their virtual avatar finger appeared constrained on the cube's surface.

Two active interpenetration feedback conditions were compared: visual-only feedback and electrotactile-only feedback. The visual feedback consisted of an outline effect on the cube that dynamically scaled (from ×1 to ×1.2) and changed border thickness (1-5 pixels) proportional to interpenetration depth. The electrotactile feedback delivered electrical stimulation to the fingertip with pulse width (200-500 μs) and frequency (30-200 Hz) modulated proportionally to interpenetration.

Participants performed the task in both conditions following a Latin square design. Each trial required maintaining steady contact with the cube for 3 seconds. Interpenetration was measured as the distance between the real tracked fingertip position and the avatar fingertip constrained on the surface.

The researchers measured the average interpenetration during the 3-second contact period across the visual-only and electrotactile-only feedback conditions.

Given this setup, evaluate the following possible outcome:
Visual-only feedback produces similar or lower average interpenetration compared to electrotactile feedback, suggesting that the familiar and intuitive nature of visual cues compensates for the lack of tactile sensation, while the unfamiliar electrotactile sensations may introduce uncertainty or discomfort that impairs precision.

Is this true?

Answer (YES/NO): YES